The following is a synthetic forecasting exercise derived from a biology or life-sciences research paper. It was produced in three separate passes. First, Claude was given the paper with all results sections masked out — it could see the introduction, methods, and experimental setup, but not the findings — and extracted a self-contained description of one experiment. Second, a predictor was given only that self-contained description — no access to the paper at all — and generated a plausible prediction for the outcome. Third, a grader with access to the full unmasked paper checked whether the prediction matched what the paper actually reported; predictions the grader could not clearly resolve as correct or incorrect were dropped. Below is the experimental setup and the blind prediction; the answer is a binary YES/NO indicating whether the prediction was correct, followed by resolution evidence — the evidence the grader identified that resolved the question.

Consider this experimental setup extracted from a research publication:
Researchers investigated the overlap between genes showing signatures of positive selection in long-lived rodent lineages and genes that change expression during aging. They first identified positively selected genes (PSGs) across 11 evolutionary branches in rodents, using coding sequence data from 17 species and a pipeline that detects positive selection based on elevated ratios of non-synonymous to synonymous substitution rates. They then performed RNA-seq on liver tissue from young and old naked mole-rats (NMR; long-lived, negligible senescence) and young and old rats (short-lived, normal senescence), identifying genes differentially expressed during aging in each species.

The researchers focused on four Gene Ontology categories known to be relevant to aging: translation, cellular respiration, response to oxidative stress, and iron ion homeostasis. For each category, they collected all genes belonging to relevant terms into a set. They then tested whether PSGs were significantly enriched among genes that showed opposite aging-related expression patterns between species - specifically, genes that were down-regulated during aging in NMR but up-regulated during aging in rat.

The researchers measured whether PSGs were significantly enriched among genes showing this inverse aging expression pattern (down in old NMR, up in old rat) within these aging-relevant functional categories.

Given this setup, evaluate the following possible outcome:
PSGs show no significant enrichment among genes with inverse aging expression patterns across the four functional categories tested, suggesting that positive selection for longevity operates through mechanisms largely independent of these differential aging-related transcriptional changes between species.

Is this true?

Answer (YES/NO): NO